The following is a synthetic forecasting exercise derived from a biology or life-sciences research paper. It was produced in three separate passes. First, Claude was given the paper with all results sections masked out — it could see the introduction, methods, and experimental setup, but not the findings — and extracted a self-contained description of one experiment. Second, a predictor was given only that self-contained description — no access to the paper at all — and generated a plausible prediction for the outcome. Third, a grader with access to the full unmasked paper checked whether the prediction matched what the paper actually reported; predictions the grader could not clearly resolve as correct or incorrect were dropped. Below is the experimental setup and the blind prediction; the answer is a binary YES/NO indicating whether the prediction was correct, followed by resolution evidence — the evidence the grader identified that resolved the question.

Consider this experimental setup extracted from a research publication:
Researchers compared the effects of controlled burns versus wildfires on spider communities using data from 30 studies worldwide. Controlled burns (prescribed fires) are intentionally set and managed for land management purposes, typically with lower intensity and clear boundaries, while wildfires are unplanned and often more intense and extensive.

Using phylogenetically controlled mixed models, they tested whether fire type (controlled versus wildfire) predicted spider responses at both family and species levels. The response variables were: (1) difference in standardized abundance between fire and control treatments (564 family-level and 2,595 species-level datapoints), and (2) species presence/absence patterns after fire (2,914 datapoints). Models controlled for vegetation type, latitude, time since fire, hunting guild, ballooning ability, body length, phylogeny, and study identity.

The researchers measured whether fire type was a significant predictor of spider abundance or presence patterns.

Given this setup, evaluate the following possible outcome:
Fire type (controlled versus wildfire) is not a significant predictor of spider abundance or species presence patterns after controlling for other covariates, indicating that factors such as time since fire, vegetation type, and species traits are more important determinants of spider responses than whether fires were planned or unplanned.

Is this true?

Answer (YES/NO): YES